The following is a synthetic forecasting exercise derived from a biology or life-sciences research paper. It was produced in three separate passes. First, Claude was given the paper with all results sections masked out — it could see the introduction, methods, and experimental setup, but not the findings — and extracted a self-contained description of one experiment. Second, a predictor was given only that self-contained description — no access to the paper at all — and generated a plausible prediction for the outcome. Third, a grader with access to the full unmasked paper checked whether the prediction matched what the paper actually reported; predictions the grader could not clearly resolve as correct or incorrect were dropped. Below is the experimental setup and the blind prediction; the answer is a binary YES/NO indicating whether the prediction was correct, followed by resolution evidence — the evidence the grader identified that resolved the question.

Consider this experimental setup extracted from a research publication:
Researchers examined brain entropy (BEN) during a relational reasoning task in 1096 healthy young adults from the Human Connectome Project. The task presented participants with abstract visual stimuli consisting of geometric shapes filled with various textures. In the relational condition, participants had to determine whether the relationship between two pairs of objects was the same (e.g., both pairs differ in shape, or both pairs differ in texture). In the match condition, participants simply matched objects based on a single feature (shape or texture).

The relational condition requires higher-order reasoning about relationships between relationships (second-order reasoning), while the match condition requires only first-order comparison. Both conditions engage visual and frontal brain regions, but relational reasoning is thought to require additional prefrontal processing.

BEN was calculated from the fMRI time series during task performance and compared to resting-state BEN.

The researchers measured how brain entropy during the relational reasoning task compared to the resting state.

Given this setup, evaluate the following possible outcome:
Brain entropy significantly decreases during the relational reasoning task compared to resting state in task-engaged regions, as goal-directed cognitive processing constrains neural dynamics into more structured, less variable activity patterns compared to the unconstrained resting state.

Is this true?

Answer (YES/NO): NO